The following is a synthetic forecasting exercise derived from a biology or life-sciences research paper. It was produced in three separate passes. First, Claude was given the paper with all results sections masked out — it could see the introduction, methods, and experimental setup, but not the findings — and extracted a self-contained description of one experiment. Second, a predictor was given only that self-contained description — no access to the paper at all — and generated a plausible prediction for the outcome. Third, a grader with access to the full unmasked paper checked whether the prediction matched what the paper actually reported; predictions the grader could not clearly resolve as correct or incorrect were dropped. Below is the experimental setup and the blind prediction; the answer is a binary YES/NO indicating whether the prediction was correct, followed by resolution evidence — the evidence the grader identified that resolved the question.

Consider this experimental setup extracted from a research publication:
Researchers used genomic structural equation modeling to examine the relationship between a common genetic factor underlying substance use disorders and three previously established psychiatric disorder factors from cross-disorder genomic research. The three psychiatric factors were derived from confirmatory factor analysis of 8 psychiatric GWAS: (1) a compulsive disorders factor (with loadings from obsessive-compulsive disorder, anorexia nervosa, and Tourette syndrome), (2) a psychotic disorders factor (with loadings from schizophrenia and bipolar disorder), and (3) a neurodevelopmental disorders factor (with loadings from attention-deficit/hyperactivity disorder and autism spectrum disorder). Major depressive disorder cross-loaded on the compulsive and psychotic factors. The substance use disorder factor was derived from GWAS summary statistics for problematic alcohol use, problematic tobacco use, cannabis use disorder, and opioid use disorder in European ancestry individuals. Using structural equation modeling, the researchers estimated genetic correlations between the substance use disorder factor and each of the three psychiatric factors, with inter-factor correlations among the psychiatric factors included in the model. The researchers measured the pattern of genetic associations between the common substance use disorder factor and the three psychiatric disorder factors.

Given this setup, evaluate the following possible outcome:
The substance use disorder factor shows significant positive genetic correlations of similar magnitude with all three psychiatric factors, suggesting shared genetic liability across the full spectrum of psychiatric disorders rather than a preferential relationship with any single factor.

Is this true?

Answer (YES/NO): NO